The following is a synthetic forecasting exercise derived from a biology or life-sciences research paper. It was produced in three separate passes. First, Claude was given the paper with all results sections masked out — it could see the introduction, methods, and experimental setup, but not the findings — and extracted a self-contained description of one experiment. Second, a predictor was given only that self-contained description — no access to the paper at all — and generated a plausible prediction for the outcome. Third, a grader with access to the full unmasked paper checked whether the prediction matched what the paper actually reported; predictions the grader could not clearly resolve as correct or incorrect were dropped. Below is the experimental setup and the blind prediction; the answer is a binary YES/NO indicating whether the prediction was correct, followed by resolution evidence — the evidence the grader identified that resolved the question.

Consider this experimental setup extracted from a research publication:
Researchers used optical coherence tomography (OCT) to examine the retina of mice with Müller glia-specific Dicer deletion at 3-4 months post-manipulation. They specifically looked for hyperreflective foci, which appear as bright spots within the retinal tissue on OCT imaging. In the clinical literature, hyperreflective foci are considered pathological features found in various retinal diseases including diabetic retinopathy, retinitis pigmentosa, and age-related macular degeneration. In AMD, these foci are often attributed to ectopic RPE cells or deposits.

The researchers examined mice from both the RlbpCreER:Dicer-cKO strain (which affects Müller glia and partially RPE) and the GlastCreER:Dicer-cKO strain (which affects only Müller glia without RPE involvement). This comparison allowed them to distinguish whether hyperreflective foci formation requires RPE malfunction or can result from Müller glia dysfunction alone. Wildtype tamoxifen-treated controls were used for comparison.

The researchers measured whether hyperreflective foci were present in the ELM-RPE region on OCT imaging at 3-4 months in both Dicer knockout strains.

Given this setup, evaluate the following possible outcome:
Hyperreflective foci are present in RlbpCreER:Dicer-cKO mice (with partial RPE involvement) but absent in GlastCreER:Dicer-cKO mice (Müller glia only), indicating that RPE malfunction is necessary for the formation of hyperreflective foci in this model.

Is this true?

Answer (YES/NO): NO